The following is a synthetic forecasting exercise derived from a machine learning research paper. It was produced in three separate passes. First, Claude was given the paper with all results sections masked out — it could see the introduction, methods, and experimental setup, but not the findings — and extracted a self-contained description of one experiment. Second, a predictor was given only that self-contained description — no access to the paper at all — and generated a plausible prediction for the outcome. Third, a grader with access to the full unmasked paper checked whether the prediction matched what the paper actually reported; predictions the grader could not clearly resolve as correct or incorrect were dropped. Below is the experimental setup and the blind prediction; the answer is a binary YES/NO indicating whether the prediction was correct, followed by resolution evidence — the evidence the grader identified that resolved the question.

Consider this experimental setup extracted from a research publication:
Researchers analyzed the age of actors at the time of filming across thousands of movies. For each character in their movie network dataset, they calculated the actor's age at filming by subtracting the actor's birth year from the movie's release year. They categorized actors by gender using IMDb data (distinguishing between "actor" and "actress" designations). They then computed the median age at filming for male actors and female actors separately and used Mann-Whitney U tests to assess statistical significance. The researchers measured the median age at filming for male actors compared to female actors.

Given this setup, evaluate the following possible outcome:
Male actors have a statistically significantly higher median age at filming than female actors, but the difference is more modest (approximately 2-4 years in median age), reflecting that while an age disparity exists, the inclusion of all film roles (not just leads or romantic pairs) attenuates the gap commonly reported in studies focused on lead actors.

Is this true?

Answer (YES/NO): NO